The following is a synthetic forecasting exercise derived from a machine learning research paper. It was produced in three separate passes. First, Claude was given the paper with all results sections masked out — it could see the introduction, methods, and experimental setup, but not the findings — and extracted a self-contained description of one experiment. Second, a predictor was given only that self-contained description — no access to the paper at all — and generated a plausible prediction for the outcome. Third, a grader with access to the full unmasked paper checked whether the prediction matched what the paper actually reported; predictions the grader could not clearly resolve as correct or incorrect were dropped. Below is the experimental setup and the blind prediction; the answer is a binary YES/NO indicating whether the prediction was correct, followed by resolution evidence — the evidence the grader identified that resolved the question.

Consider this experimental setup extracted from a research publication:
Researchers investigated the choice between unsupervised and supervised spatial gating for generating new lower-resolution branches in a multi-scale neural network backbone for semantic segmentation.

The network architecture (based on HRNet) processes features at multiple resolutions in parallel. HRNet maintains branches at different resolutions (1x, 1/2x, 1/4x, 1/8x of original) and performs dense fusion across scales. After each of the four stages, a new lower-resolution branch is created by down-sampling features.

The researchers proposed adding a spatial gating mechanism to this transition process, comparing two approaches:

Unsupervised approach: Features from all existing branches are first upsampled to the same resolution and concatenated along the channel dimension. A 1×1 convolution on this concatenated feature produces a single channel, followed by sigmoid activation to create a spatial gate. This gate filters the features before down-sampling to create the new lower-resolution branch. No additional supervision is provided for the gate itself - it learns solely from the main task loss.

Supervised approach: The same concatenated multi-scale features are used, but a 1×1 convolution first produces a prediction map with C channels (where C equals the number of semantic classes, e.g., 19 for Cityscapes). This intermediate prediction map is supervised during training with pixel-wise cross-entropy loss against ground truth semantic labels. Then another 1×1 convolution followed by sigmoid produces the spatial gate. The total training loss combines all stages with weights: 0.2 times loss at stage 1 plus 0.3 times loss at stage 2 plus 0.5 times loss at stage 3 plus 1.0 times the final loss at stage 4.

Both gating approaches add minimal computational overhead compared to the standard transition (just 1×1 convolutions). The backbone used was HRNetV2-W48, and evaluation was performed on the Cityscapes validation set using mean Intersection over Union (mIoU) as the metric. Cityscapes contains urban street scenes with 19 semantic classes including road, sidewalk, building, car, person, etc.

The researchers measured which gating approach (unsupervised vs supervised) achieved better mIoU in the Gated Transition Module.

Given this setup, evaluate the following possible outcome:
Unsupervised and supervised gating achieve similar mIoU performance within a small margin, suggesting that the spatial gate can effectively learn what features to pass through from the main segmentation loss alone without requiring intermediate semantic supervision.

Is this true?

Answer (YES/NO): NO